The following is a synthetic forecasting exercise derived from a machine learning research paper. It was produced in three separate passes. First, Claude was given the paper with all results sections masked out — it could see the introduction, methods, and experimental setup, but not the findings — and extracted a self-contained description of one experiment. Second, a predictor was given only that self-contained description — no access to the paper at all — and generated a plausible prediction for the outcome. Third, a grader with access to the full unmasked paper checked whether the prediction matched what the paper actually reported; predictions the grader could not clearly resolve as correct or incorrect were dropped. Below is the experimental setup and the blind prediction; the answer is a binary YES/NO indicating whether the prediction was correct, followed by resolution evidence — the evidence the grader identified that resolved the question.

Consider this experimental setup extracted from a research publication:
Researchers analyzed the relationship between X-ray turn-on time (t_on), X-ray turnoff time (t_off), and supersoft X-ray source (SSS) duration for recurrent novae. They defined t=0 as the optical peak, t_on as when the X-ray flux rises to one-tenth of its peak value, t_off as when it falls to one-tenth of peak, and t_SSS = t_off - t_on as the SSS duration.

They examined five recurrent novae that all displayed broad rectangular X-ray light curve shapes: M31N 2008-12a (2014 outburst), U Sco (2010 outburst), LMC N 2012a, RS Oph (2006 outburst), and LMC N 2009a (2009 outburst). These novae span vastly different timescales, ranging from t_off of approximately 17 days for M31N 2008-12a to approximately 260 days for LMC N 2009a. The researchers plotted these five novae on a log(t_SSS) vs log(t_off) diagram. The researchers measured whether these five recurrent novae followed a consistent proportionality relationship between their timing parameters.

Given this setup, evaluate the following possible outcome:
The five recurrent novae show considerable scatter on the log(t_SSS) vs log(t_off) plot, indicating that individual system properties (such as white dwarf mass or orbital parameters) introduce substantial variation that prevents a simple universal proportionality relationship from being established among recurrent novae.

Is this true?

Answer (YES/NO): NO